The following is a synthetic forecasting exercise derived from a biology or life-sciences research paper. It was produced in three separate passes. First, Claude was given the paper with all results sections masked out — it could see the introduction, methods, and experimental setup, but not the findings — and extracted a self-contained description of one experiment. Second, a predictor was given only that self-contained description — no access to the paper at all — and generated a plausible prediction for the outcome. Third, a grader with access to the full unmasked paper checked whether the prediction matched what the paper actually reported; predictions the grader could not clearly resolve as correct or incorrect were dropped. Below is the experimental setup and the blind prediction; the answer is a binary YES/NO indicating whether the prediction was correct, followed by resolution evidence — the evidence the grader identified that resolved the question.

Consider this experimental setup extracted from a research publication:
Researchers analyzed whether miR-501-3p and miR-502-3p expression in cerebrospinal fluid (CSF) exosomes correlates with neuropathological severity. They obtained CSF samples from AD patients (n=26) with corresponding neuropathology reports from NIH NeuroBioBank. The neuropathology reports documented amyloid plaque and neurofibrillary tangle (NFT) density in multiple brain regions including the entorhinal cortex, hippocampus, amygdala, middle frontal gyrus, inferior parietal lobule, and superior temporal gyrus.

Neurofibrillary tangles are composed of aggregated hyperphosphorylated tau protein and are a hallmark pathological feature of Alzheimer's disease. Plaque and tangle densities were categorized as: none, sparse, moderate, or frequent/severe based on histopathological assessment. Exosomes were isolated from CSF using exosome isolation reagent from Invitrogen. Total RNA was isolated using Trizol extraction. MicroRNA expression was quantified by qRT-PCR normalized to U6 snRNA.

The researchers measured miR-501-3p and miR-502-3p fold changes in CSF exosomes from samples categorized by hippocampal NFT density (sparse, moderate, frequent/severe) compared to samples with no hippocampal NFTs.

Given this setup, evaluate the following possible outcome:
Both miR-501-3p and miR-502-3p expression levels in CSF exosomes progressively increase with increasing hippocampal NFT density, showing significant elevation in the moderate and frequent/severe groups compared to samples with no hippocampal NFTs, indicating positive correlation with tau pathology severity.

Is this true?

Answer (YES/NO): NO